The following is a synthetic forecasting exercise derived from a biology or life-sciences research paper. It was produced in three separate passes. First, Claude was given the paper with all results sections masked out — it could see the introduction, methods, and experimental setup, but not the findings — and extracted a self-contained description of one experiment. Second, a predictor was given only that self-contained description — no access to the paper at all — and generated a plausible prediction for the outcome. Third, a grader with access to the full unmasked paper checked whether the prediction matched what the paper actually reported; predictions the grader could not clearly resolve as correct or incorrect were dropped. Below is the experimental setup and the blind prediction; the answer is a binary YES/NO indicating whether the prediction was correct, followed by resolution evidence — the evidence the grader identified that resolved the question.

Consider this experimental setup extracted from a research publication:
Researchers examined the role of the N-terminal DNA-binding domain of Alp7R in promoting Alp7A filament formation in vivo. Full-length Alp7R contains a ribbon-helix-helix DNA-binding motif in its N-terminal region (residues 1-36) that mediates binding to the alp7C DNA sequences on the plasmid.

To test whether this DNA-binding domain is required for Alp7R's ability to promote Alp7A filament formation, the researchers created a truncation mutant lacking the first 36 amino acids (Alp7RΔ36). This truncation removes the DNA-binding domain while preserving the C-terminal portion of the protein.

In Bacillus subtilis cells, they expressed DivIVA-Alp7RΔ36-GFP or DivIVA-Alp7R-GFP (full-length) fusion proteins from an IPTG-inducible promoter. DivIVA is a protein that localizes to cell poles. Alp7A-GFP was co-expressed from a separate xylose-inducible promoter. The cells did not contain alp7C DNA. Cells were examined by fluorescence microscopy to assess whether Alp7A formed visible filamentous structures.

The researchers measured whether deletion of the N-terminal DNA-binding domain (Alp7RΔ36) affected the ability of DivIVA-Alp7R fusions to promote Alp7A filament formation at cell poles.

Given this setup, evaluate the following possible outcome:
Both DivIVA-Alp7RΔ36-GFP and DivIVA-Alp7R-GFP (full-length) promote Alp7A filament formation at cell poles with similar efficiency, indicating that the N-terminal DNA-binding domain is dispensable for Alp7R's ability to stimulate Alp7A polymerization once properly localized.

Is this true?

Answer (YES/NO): YES